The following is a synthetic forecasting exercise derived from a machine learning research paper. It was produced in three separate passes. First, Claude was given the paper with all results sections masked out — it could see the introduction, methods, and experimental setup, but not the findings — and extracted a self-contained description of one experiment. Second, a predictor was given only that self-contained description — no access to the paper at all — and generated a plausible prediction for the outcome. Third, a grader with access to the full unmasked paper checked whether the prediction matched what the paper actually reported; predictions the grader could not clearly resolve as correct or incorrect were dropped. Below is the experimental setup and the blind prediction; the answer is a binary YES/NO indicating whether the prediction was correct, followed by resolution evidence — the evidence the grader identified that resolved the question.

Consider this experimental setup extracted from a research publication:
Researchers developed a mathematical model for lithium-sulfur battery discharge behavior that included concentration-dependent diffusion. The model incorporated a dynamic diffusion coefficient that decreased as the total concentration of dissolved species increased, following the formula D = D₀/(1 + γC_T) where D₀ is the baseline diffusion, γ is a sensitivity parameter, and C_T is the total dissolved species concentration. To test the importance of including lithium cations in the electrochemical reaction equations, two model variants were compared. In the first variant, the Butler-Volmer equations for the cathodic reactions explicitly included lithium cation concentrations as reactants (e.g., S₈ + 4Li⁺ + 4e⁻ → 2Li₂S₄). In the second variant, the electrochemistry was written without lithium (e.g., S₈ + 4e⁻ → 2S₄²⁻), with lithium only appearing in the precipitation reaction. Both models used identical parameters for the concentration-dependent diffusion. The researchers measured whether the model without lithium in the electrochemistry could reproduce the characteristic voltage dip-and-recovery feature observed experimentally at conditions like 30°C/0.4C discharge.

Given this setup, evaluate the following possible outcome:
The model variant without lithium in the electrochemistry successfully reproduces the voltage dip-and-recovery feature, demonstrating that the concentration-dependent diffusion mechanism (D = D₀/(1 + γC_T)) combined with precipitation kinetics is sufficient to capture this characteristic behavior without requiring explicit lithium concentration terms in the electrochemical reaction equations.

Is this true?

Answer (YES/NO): NO